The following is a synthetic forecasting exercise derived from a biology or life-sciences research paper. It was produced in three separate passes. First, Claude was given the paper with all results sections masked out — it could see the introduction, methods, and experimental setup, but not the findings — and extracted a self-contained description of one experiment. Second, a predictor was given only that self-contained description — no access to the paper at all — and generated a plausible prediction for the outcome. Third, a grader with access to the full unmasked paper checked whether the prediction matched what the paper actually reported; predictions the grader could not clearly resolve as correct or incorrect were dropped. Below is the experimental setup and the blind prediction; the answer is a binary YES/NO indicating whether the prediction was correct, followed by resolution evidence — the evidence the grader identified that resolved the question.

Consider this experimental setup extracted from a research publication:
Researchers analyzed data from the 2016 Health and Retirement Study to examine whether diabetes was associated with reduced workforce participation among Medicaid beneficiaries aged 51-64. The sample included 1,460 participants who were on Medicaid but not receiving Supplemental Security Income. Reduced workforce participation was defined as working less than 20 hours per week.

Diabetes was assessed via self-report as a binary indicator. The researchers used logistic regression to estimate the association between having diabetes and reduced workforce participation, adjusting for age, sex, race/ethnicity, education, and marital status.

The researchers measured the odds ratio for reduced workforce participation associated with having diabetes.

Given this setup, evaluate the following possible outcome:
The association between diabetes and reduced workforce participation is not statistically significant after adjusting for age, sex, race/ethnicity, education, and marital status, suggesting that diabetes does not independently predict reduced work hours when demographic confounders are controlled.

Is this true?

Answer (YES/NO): NO